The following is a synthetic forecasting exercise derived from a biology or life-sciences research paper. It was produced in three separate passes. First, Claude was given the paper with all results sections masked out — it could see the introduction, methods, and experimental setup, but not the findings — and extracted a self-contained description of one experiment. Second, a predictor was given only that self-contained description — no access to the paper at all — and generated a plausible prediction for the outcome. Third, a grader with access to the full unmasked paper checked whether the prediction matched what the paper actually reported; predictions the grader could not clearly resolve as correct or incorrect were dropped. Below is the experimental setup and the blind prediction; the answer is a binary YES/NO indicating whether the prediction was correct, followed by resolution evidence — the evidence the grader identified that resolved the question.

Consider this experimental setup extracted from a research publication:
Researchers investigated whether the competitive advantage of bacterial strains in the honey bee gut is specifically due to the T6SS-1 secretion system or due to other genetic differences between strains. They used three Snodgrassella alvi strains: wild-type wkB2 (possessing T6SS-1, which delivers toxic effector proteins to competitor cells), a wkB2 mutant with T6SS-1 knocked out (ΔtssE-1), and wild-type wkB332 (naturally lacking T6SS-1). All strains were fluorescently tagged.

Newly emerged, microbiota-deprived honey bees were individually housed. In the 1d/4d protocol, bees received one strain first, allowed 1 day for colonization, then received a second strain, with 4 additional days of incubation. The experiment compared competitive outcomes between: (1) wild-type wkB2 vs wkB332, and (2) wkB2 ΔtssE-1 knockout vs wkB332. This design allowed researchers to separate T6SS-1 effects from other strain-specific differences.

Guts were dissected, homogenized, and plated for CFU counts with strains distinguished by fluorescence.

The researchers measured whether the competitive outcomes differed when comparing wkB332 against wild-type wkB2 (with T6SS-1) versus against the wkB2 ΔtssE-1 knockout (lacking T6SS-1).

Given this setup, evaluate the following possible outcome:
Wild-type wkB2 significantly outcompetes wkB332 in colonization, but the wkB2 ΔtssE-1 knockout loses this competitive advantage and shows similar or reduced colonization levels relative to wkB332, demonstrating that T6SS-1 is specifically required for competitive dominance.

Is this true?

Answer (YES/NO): NO